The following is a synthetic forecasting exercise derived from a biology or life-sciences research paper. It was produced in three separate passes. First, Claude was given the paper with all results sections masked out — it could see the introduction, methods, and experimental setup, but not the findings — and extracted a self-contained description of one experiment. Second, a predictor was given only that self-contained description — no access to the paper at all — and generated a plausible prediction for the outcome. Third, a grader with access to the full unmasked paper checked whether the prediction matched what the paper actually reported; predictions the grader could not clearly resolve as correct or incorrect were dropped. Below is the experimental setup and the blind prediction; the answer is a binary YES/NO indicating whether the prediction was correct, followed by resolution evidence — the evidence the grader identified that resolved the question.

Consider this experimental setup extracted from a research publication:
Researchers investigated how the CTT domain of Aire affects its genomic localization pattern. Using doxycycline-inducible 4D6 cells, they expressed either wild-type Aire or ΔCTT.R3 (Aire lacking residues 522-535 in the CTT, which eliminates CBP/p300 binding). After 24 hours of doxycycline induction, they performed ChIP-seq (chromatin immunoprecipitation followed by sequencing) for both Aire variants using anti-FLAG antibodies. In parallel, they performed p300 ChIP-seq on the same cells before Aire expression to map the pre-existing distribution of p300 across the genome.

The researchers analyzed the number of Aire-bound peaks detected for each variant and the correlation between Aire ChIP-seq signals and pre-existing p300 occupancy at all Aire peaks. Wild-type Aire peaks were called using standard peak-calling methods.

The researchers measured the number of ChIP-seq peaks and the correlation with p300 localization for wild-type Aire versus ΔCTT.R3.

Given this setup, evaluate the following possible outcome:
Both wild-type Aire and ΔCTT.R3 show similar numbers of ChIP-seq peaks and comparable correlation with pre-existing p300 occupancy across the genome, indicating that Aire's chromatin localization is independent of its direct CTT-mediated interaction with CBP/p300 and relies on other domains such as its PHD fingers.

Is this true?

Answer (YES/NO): NO